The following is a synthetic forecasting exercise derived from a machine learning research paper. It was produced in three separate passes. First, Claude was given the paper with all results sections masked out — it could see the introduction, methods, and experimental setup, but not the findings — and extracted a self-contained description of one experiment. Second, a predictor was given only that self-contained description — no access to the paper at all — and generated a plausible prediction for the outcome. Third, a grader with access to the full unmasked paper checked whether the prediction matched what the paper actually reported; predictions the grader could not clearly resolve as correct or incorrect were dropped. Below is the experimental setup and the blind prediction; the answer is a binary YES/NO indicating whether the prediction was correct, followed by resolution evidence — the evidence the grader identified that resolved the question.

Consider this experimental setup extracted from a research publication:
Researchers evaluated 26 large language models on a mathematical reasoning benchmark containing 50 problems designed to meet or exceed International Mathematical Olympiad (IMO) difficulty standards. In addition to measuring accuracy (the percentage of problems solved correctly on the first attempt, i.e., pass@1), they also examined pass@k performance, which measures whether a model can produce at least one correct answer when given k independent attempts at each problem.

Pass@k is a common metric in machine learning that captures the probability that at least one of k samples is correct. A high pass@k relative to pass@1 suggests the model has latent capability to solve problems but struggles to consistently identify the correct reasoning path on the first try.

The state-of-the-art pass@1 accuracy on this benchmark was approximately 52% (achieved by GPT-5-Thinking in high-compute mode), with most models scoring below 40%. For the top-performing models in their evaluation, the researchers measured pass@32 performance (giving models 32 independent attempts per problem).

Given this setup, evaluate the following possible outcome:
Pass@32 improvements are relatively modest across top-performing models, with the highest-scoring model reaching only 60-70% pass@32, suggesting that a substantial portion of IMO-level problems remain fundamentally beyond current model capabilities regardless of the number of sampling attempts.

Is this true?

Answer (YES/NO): NO